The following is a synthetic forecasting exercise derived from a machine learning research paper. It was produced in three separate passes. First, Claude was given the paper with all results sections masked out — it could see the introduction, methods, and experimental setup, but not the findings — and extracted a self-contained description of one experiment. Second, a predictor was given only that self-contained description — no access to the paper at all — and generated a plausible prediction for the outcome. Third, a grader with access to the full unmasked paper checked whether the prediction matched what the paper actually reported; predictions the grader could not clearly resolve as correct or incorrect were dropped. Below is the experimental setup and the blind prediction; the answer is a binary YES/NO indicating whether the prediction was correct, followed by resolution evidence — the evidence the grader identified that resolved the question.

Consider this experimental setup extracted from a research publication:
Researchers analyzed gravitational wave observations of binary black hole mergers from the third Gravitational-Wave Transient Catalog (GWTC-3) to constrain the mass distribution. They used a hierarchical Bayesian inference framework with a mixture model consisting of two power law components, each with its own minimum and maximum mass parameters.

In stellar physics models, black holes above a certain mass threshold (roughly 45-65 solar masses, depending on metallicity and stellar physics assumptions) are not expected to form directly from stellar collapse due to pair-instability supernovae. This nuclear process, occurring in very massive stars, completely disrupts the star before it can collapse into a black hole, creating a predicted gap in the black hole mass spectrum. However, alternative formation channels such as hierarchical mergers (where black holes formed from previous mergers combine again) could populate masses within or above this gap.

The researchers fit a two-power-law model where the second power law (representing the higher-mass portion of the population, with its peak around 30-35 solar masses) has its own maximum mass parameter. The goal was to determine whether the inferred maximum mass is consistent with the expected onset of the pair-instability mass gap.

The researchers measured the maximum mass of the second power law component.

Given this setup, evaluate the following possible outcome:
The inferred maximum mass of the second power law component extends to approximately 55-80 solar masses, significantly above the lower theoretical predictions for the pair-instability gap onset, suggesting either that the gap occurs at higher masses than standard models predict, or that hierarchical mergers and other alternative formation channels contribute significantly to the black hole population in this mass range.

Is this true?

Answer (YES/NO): NO